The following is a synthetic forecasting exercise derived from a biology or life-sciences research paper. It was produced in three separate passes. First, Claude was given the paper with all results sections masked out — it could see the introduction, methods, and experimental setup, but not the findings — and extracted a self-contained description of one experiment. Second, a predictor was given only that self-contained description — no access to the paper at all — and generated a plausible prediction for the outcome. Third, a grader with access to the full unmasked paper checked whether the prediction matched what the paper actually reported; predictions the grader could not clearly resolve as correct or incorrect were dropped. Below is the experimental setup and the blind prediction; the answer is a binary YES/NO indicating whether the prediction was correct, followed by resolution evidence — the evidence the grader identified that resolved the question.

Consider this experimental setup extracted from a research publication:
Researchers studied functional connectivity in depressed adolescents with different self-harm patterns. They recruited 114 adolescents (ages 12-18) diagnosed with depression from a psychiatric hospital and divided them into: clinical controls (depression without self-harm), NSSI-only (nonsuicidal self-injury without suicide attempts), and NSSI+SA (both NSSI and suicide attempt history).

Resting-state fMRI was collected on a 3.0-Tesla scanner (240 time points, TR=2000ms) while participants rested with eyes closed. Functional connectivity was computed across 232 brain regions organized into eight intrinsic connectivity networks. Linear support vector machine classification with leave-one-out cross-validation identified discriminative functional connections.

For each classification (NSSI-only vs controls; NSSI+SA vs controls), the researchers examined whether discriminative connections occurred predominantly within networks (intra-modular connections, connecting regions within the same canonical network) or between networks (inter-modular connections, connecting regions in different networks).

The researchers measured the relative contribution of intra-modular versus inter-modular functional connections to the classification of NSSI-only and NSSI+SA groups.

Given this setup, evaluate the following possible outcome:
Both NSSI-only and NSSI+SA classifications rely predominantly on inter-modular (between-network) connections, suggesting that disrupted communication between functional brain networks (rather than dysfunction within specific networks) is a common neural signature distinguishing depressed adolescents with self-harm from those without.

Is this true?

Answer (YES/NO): YES